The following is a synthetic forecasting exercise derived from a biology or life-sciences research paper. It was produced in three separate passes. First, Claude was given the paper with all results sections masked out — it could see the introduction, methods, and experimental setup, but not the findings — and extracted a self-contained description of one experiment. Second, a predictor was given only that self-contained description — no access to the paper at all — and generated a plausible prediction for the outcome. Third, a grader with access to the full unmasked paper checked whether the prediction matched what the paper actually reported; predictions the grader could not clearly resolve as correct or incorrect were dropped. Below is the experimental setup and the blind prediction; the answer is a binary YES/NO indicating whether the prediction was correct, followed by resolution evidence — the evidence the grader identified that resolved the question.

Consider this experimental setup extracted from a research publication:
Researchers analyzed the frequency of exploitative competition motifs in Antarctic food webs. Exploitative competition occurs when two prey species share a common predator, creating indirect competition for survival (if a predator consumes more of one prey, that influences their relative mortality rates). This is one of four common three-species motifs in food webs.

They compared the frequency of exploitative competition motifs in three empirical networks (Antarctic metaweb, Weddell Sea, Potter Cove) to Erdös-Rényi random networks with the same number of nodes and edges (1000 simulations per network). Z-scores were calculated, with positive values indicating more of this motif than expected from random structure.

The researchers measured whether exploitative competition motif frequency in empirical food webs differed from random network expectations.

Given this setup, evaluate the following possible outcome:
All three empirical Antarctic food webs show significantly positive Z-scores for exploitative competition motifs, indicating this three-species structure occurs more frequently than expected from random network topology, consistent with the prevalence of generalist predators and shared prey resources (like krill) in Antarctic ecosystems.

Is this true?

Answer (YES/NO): YES